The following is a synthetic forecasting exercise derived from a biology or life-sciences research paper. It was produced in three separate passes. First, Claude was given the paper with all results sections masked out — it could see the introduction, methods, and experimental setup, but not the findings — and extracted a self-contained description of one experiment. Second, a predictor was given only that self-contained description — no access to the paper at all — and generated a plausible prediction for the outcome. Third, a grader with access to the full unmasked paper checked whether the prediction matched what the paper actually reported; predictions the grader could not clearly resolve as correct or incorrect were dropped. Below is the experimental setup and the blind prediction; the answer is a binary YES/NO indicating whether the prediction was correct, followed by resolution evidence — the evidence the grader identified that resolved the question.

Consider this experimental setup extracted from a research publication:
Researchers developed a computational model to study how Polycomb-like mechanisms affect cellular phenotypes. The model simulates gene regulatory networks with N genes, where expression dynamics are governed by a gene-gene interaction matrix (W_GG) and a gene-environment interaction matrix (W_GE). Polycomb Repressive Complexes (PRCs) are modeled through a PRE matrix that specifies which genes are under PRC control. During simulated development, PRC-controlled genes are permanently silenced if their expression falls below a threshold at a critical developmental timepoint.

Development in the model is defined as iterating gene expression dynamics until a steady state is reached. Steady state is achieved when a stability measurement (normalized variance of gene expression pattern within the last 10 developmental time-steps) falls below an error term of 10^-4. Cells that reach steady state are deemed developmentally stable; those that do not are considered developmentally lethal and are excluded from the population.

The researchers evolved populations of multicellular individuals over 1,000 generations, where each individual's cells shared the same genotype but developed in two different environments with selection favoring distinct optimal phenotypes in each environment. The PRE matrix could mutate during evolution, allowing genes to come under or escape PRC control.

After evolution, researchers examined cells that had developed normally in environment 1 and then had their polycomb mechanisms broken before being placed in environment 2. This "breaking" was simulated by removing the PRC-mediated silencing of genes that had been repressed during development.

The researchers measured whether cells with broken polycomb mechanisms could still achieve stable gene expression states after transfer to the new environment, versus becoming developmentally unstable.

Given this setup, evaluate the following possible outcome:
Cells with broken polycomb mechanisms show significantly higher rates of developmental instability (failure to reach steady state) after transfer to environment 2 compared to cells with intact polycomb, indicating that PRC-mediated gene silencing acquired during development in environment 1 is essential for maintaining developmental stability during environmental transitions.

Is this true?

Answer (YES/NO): NO